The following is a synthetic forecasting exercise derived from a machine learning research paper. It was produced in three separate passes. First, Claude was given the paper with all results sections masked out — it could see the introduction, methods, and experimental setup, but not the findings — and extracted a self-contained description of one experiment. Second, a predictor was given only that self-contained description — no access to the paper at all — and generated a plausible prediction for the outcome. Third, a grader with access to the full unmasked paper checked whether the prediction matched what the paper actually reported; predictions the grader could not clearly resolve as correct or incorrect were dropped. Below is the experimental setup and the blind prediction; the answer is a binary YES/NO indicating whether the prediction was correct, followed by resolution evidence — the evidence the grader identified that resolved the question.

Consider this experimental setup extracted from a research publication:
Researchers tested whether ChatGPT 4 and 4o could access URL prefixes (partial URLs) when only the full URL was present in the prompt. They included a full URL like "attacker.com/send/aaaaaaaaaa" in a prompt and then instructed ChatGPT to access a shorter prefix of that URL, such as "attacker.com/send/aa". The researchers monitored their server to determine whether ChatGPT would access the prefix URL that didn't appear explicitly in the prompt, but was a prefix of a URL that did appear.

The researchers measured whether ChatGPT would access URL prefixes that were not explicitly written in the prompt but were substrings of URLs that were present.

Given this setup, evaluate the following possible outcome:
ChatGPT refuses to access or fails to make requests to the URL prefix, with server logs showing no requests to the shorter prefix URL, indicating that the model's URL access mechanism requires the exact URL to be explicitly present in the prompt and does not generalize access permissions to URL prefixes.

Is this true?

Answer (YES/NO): NO